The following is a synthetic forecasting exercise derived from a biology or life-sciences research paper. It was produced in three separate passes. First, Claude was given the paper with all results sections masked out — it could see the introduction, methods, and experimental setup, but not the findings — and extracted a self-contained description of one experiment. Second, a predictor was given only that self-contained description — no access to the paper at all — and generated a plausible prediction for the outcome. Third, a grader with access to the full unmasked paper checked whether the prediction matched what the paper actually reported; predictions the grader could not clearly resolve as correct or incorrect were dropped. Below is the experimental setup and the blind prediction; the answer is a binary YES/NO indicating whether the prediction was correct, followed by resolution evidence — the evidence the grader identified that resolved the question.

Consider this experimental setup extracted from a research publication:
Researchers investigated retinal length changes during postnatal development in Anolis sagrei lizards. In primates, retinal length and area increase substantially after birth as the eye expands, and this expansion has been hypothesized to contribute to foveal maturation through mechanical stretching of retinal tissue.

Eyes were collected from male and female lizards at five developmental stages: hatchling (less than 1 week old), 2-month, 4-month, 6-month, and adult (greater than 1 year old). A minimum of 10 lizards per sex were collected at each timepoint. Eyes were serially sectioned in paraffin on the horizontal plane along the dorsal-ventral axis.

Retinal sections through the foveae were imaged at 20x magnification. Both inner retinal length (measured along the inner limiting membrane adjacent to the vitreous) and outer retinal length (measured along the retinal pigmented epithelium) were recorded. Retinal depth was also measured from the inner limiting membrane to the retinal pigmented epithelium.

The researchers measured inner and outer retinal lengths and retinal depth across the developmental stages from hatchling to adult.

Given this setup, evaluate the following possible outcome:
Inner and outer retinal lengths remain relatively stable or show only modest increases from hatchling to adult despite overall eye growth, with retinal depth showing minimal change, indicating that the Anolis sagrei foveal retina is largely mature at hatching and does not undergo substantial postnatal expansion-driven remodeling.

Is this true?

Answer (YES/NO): NO